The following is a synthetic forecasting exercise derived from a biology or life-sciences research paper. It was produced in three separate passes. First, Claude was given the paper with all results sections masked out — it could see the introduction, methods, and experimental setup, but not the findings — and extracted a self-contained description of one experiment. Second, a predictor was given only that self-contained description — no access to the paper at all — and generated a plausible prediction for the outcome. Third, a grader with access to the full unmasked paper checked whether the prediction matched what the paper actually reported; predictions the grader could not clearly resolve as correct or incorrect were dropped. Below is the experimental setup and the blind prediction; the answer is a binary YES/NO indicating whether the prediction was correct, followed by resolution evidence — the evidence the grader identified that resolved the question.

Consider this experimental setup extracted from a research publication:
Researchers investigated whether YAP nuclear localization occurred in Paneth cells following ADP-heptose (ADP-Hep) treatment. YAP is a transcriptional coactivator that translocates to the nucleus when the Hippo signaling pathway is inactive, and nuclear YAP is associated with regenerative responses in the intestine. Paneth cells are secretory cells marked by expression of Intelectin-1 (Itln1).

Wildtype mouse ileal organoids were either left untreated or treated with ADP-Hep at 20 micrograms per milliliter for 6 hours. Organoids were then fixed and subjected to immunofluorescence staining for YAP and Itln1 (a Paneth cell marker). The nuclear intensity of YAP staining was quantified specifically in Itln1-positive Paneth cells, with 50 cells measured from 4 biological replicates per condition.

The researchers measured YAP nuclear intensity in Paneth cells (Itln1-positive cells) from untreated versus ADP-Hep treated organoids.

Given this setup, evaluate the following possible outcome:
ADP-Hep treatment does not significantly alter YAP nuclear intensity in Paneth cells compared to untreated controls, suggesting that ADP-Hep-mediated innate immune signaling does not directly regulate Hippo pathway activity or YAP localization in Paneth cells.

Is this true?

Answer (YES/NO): NO